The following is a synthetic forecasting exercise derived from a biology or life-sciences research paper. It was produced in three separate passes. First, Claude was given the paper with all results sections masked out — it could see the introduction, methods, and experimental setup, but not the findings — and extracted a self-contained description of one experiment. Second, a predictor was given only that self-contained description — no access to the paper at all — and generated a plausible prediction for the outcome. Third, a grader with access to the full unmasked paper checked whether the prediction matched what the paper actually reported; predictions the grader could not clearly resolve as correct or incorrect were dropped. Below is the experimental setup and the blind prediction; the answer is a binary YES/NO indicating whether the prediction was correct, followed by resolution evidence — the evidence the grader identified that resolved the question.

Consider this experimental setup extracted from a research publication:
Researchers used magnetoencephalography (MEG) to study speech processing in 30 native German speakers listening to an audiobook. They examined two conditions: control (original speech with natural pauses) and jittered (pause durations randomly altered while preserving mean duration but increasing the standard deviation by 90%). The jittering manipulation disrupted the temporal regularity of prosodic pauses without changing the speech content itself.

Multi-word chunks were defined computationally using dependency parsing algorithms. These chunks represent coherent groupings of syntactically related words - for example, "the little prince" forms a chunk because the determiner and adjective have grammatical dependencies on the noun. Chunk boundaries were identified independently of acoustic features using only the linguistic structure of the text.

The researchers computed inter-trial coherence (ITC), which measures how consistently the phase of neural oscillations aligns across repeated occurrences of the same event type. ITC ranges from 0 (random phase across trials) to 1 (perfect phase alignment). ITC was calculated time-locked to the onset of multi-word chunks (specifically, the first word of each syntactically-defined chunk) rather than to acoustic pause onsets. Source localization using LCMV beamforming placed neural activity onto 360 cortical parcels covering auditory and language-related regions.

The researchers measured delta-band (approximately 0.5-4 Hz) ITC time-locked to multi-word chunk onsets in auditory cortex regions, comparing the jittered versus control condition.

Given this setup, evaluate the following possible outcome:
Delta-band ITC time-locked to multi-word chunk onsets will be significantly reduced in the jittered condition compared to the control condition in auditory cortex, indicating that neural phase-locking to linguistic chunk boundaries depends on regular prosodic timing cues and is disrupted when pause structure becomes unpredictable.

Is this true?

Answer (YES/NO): NO